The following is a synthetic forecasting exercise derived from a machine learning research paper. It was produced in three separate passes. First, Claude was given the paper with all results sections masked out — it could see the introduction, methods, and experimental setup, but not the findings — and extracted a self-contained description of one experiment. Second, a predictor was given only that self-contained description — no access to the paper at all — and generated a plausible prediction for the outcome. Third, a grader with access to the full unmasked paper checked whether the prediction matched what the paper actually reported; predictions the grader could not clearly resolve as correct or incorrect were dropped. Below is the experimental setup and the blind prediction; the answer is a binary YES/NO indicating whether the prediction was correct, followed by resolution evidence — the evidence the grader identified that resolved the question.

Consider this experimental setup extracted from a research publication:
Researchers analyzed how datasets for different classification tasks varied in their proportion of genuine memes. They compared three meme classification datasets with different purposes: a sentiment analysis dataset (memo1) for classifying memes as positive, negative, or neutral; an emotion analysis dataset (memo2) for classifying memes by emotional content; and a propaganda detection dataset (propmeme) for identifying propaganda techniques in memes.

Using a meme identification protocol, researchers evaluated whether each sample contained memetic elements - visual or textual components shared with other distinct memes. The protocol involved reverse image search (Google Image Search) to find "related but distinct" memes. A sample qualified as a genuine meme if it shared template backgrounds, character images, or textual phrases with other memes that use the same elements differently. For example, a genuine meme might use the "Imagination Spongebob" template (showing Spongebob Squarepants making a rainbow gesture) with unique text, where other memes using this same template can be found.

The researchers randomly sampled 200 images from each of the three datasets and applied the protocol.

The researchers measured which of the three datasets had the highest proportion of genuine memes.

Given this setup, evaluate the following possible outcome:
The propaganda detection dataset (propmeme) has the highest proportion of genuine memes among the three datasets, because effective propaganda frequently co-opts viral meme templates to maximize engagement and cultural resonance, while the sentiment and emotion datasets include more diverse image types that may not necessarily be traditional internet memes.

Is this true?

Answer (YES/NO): NO